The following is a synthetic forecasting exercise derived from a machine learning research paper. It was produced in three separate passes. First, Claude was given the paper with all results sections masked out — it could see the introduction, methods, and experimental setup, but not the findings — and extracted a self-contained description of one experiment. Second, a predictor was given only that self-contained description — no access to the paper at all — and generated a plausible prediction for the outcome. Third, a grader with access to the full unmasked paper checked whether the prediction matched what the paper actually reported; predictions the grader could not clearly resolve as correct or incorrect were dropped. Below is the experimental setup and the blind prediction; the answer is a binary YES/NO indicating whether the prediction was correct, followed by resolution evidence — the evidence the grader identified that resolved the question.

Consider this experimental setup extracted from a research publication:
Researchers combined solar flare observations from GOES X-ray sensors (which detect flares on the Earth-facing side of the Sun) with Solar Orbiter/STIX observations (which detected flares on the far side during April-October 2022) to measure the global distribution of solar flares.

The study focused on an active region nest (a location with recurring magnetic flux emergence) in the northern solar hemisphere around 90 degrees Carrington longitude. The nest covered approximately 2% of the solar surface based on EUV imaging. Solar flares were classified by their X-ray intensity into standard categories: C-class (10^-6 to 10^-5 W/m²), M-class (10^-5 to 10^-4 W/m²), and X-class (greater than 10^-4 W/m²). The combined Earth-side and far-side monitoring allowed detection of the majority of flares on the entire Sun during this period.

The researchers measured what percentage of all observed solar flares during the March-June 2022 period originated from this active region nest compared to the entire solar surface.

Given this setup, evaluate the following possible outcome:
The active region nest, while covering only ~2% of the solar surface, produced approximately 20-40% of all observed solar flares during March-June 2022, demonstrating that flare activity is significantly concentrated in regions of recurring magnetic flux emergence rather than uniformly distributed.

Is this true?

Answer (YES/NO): NO